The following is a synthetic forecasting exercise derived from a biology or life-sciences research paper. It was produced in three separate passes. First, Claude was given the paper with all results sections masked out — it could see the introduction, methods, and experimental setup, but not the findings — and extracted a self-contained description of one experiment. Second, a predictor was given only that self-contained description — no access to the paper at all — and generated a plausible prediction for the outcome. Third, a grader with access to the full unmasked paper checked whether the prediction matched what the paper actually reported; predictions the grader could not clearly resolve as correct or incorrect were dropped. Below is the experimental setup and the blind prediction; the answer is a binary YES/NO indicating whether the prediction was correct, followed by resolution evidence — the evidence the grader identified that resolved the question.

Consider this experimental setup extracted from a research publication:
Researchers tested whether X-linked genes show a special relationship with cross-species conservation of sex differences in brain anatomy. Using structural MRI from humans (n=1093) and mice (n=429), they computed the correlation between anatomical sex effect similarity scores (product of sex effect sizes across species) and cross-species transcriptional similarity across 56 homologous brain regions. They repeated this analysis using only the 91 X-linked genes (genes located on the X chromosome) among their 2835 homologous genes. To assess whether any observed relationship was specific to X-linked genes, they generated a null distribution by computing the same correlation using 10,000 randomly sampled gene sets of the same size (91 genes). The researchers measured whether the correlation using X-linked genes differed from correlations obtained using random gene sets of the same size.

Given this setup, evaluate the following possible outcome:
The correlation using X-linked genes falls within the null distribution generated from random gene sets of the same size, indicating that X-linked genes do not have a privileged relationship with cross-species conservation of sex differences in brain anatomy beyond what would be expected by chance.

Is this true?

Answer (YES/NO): YES